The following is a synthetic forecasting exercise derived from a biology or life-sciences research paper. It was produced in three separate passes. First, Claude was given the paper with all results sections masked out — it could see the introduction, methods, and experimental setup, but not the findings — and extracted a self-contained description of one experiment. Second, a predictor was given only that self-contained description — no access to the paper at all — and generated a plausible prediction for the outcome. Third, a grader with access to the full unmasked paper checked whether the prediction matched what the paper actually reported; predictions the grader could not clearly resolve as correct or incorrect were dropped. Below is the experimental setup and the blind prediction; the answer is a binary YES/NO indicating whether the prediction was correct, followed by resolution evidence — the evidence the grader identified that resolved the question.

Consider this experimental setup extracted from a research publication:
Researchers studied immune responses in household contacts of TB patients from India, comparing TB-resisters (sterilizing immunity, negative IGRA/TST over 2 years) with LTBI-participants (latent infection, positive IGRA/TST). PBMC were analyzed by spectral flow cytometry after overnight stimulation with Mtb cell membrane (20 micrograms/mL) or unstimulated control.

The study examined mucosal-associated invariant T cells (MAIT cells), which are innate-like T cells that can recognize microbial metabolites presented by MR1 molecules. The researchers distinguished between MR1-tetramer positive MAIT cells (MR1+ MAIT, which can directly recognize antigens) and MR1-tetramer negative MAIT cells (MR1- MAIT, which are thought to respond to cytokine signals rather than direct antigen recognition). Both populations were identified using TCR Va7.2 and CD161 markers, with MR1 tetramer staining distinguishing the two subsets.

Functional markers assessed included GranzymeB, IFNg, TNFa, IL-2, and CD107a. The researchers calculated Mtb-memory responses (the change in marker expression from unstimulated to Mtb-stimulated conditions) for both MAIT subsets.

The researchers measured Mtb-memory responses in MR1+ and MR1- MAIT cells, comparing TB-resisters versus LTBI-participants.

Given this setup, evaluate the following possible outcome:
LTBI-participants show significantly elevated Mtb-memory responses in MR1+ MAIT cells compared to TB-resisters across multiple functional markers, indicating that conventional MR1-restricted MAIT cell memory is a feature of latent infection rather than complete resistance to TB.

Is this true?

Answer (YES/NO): NO